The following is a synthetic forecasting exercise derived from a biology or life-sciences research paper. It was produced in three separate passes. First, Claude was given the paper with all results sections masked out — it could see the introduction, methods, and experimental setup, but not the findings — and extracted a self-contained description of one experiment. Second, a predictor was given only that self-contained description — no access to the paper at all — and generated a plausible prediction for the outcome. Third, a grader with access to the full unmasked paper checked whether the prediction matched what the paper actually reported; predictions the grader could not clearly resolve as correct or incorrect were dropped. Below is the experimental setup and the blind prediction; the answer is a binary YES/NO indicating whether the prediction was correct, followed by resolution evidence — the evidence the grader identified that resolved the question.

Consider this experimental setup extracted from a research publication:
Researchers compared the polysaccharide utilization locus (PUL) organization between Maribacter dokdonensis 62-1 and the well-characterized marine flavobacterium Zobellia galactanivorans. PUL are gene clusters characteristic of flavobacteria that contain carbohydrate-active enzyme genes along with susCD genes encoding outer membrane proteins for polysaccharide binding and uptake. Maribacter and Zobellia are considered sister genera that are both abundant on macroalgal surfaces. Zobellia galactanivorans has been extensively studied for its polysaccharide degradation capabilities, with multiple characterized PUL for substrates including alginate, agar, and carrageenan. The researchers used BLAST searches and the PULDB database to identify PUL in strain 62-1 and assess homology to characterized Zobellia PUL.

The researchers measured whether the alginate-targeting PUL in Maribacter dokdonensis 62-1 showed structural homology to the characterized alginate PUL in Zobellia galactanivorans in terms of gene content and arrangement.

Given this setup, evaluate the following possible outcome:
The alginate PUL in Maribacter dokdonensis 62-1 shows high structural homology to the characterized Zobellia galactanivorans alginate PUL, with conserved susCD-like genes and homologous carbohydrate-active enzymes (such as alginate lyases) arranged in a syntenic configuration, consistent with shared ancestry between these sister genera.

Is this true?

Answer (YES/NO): NO